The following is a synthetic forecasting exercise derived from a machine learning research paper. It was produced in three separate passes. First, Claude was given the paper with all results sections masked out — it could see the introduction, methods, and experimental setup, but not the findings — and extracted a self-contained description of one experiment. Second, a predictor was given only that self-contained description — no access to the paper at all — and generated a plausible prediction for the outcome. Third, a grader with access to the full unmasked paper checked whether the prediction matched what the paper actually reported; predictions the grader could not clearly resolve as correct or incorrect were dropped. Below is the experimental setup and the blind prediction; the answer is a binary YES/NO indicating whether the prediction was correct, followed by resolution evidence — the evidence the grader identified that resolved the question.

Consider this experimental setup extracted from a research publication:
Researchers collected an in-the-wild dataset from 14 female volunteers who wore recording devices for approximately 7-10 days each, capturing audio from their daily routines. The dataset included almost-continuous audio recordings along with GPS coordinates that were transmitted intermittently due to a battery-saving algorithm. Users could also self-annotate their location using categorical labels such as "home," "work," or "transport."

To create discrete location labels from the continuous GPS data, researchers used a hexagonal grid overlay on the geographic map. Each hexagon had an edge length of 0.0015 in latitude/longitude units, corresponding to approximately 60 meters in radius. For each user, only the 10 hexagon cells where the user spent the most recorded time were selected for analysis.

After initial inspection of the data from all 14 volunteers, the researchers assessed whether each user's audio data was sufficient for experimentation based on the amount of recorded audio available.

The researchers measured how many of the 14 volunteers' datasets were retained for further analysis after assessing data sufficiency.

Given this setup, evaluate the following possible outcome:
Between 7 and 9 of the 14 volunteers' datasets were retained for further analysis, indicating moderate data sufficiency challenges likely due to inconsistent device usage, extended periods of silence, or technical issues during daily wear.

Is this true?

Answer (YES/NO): NO